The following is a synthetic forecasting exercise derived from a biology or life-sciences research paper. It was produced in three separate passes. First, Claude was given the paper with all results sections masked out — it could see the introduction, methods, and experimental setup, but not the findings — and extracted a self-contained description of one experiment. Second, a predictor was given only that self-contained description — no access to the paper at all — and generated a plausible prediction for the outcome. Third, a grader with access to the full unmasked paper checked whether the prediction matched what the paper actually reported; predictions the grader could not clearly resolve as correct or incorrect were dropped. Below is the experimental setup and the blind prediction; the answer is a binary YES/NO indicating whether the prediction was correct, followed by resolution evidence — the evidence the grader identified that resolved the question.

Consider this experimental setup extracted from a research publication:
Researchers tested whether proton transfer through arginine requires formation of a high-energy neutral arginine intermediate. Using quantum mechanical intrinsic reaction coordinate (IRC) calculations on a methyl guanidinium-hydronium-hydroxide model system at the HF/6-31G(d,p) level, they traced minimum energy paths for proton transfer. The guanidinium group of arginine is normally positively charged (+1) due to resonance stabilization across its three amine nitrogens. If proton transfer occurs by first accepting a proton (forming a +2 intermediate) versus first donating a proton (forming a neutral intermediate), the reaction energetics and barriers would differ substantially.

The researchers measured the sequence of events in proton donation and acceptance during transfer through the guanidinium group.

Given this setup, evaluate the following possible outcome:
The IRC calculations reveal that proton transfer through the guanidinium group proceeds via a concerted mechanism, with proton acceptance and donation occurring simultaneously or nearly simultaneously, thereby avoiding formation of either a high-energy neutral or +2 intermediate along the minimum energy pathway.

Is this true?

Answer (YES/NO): NO